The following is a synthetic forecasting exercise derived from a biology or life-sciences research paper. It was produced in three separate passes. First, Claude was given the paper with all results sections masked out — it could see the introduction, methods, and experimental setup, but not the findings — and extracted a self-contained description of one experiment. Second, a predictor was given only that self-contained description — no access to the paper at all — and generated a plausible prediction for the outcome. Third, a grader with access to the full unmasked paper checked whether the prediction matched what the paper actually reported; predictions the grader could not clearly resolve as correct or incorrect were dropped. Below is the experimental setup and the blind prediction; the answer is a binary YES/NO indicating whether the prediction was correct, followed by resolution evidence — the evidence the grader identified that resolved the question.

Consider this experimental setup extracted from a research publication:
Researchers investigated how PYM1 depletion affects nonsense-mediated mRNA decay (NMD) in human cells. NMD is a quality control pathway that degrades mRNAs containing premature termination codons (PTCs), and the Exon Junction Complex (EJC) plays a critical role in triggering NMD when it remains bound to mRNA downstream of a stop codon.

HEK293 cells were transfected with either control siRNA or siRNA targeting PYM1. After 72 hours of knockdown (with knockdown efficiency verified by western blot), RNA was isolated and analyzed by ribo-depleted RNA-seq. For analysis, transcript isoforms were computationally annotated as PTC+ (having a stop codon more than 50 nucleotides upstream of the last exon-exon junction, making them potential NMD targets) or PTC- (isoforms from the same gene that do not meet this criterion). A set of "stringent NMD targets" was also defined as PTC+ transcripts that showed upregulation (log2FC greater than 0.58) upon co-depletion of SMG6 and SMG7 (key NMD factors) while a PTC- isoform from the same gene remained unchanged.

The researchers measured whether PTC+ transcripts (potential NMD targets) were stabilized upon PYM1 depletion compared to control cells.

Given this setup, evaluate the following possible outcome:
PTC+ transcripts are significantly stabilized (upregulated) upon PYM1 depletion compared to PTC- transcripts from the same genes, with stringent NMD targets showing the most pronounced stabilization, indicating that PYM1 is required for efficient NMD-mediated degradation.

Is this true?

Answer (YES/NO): NO